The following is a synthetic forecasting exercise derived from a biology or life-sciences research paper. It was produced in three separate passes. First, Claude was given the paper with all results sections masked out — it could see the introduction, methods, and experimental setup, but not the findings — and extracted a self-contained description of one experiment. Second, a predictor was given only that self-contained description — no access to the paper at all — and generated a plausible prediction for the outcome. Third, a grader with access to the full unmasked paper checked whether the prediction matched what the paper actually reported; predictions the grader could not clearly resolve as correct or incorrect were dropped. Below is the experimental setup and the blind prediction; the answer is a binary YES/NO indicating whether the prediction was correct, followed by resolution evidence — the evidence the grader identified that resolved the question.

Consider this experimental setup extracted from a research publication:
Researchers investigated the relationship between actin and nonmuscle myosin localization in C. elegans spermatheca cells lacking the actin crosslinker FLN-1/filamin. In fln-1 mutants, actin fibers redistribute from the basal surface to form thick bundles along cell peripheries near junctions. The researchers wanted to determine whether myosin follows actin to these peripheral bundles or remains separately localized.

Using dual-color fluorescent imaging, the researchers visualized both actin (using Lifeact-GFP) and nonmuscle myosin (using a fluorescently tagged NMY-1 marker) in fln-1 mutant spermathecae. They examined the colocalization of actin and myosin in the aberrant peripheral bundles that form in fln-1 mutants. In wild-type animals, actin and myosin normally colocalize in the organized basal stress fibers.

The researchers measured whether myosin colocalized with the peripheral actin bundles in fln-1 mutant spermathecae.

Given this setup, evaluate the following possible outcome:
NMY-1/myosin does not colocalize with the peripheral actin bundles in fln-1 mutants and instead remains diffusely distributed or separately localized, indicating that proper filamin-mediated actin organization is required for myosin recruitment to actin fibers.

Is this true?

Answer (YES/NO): YES